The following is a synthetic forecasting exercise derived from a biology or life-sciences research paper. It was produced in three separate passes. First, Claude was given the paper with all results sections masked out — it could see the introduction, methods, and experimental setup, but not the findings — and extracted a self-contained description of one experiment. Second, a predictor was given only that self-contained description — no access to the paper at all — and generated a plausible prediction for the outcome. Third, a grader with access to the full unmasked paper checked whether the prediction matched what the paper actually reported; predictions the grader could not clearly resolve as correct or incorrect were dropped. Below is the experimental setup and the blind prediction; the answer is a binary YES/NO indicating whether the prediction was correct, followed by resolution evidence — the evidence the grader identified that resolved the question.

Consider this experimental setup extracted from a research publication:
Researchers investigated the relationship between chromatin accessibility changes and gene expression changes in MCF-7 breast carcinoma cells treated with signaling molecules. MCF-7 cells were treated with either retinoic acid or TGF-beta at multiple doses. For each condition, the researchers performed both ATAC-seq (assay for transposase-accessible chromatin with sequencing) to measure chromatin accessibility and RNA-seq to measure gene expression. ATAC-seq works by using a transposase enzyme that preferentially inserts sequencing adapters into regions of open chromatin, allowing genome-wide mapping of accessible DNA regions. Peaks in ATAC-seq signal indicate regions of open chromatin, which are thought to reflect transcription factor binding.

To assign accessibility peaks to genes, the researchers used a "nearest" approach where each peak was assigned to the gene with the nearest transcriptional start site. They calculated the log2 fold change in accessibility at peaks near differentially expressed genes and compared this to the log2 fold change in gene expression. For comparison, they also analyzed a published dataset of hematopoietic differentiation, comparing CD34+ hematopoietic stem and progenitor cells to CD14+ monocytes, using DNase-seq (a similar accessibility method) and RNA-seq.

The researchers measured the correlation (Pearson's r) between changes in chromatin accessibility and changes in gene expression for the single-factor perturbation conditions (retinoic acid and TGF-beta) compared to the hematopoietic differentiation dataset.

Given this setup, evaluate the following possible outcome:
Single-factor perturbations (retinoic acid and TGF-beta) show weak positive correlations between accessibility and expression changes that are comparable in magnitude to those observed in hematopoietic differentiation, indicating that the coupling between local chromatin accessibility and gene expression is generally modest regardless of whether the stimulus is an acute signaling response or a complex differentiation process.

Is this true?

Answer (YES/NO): NO